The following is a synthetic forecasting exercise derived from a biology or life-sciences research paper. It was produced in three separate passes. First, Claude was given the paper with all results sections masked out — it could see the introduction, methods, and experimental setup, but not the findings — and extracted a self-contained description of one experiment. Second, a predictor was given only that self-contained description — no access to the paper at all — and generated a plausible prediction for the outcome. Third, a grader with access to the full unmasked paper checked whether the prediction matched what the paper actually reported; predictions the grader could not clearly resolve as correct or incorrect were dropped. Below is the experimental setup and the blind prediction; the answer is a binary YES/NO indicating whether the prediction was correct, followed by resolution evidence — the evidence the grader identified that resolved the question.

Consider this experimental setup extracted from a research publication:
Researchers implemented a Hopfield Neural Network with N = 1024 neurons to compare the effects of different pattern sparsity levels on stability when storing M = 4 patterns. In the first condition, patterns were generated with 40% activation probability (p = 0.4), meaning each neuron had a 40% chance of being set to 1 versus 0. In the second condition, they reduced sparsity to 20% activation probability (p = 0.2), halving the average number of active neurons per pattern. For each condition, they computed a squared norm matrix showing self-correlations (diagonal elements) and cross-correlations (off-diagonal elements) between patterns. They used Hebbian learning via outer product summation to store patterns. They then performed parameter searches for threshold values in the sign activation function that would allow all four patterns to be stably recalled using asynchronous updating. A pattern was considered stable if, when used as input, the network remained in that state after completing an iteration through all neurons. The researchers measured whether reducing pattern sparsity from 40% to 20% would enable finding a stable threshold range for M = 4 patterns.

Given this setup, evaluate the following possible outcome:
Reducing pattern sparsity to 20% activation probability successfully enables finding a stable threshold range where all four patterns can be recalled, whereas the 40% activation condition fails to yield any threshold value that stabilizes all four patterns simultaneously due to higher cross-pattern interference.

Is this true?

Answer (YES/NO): YES